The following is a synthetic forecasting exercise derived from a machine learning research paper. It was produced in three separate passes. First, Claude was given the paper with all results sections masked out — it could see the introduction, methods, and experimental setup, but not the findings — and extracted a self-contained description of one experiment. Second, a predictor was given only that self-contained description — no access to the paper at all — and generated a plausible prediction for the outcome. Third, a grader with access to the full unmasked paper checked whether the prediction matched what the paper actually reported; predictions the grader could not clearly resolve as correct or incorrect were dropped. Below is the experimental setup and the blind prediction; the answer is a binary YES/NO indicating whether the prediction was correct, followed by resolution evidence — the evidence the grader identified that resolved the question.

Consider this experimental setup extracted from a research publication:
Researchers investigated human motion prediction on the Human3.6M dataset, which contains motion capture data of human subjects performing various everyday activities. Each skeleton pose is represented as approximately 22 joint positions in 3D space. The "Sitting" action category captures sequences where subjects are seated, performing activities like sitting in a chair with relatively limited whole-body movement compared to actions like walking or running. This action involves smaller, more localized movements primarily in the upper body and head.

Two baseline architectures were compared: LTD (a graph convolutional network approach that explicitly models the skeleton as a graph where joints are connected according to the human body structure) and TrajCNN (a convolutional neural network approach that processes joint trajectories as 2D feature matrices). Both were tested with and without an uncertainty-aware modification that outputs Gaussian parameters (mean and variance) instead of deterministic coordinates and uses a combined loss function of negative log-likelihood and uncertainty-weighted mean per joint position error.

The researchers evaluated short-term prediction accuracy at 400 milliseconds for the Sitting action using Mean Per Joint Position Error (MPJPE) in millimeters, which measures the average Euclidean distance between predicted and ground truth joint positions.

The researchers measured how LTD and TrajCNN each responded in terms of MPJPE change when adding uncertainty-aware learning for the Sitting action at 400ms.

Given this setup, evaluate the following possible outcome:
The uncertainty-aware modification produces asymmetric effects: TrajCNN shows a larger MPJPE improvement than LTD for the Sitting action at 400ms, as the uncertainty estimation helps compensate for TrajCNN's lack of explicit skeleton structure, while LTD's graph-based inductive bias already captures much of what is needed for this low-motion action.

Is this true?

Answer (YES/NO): YES